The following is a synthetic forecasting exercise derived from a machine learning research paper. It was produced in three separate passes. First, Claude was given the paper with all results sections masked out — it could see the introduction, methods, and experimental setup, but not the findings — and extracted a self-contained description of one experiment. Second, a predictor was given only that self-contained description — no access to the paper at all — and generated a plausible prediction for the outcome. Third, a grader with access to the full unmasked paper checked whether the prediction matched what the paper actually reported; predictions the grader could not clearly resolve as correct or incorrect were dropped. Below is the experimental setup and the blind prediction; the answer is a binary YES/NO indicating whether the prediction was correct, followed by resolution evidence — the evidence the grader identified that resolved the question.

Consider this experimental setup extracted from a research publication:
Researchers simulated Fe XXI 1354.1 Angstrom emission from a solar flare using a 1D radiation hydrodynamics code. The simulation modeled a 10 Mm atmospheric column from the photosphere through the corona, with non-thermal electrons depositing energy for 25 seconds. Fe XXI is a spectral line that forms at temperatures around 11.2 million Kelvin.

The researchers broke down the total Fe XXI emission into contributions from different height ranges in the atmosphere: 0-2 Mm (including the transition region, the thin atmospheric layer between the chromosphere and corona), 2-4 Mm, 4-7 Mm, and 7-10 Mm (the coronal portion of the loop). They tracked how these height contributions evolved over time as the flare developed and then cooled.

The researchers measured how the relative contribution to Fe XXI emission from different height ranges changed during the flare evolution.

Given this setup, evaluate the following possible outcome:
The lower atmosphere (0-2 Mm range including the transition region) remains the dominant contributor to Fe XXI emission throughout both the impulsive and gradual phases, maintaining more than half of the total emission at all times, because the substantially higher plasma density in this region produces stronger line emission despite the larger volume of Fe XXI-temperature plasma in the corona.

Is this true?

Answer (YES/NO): NO